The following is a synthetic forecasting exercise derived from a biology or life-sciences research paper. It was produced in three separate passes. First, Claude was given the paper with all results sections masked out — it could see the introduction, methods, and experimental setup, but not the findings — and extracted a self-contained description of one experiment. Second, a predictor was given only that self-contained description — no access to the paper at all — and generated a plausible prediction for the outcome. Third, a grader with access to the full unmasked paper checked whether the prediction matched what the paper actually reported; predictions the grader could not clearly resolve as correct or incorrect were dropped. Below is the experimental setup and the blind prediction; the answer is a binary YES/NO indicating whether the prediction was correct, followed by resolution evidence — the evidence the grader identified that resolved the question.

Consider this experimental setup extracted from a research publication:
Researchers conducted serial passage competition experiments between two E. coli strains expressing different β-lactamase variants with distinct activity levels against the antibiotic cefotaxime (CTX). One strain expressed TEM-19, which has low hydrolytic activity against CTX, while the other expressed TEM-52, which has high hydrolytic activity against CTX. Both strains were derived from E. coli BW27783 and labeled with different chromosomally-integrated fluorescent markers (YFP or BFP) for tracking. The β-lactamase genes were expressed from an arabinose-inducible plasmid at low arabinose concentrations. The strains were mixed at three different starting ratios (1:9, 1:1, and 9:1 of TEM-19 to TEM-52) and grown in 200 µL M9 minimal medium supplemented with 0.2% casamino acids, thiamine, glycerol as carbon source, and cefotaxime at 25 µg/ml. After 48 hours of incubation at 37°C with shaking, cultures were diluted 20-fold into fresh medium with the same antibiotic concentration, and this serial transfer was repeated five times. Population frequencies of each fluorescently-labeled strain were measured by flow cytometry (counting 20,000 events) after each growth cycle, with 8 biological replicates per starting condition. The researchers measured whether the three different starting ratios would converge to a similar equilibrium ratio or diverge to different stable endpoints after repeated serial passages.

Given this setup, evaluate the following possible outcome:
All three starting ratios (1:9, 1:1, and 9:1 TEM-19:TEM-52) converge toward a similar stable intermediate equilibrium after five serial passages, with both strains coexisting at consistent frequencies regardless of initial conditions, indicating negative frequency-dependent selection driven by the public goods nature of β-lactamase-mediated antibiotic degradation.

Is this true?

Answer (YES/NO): YES